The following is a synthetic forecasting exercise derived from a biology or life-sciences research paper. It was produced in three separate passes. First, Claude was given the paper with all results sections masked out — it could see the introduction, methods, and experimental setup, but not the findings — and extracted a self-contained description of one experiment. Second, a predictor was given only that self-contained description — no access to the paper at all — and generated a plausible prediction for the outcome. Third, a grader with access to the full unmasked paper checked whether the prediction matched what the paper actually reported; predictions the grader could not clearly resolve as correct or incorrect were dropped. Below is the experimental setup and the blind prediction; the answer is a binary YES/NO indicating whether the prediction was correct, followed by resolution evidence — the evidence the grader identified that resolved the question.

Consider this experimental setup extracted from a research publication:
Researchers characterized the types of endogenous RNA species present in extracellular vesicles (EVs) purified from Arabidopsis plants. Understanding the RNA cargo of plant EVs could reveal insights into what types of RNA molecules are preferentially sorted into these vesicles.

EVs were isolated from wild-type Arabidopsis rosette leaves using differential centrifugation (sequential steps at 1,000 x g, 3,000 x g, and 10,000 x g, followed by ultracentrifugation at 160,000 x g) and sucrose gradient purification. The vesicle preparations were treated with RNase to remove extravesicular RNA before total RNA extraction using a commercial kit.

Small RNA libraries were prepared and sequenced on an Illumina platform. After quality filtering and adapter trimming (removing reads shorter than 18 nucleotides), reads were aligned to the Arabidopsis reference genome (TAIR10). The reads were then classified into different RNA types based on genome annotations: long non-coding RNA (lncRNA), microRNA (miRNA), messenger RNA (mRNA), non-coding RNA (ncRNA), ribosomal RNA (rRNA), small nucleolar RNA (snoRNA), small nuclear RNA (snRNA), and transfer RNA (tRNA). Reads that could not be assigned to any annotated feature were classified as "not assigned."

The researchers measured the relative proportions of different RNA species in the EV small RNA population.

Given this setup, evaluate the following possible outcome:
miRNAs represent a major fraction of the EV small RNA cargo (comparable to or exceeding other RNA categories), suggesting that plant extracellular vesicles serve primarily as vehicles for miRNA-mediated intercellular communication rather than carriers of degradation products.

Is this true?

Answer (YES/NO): NO